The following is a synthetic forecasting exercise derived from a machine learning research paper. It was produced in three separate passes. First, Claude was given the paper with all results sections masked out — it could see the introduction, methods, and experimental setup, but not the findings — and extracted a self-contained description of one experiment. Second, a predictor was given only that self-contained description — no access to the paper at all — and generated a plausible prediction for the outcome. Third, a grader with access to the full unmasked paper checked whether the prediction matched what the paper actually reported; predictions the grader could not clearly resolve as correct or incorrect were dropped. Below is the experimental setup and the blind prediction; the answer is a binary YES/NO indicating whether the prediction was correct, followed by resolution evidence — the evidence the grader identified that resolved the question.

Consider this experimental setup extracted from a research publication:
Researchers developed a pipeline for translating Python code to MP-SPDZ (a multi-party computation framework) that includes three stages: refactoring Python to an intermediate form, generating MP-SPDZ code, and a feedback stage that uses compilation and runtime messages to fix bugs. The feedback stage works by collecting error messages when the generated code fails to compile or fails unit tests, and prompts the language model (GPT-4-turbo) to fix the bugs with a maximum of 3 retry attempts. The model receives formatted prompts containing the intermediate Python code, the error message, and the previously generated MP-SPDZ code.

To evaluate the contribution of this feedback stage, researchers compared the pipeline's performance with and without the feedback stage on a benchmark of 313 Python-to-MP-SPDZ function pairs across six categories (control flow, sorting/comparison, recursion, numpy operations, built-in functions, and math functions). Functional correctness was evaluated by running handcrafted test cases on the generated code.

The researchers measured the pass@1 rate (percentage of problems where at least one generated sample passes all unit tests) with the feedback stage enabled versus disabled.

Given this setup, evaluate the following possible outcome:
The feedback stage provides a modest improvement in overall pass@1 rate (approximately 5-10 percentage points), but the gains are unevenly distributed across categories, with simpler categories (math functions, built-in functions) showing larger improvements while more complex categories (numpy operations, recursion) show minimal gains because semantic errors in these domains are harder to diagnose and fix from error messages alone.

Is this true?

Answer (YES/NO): NO